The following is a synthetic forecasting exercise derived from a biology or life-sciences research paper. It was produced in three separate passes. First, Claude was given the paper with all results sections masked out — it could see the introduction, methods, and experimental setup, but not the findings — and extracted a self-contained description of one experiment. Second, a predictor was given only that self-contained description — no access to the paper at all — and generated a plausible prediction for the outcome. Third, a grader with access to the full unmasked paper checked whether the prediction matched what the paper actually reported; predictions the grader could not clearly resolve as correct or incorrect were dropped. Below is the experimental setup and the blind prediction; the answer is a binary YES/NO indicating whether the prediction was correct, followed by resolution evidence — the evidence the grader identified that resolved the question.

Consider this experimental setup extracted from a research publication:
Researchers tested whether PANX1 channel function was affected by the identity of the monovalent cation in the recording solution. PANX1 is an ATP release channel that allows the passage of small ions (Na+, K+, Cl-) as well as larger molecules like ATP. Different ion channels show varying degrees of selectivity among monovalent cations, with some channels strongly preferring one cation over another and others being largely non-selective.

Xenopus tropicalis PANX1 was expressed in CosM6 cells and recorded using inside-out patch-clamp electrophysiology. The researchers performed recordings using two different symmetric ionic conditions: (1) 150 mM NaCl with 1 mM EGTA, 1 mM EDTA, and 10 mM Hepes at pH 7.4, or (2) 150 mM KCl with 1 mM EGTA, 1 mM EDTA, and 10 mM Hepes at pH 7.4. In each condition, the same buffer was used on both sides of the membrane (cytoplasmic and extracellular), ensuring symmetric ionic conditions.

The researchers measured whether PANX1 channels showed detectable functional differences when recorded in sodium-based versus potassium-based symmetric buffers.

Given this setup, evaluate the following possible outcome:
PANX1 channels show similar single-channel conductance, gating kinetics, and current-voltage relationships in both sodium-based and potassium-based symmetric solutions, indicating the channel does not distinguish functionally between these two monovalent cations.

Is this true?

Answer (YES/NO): YES